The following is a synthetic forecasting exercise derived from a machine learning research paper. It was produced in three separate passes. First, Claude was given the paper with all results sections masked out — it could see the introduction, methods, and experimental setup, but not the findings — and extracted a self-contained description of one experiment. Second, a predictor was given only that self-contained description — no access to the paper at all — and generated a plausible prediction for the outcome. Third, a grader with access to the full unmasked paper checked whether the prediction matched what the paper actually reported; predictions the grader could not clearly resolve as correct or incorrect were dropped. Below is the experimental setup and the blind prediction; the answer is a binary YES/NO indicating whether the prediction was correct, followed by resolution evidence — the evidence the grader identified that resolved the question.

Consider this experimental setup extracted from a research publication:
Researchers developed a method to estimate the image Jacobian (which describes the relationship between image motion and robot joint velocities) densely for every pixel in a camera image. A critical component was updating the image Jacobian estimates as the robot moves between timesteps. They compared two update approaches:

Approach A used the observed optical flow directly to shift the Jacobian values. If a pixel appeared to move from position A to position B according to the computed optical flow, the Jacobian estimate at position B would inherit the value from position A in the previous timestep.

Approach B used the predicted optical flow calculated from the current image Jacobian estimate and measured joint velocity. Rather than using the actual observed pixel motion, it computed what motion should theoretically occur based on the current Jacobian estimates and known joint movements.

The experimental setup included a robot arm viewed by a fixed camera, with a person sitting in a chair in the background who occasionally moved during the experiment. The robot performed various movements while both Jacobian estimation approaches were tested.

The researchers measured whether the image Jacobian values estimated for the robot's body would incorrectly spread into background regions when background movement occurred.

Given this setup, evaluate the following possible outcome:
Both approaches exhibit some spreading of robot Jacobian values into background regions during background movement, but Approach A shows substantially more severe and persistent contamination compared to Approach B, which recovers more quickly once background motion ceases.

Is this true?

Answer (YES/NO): NO